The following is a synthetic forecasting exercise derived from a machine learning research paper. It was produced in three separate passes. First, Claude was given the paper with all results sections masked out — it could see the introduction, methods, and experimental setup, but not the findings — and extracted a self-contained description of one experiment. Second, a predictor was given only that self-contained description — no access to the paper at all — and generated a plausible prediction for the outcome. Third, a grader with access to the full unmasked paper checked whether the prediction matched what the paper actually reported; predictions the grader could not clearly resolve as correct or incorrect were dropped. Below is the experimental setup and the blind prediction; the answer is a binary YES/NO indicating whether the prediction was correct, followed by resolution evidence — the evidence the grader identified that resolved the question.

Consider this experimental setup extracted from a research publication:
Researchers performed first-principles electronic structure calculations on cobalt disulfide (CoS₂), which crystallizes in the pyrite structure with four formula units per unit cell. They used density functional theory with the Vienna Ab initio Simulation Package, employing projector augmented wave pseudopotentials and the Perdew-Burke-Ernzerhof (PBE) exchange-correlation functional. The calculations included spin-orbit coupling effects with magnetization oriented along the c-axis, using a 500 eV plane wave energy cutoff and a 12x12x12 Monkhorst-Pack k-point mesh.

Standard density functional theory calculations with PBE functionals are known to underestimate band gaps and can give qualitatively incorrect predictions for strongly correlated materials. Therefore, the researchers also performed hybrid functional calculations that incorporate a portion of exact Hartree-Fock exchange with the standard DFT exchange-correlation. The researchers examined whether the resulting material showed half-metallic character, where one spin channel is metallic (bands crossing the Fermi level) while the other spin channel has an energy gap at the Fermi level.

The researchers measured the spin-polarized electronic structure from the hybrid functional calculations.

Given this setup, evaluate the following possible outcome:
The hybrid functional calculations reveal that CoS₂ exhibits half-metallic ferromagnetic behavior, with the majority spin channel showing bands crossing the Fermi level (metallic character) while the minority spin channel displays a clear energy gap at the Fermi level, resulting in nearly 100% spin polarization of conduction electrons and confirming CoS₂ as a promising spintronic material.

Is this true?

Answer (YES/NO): YES